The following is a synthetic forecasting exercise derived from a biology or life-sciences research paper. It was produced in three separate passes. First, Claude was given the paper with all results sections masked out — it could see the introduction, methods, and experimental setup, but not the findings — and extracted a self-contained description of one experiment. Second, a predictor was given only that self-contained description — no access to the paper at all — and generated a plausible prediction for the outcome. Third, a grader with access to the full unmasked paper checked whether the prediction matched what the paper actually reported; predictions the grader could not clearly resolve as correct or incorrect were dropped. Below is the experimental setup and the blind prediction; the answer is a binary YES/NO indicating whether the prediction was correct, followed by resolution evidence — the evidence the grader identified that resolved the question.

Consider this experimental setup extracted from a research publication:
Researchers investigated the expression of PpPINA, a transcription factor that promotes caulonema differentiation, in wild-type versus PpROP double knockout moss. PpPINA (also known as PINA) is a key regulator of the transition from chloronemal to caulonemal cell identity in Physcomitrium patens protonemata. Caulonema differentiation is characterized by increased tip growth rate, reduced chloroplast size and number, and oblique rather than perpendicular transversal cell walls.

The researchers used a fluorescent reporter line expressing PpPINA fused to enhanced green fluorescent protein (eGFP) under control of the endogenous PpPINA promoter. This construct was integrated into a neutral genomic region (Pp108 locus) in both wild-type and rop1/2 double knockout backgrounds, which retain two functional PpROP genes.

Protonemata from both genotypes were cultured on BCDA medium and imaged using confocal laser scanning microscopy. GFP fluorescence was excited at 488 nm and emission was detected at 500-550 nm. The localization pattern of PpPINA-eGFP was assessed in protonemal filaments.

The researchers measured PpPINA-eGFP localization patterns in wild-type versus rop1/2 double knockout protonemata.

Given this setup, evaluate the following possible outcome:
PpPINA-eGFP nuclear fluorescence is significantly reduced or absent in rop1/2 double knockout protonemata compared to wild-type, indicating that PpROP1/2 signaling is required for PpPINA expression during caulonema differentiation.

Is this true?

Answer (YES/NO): NO